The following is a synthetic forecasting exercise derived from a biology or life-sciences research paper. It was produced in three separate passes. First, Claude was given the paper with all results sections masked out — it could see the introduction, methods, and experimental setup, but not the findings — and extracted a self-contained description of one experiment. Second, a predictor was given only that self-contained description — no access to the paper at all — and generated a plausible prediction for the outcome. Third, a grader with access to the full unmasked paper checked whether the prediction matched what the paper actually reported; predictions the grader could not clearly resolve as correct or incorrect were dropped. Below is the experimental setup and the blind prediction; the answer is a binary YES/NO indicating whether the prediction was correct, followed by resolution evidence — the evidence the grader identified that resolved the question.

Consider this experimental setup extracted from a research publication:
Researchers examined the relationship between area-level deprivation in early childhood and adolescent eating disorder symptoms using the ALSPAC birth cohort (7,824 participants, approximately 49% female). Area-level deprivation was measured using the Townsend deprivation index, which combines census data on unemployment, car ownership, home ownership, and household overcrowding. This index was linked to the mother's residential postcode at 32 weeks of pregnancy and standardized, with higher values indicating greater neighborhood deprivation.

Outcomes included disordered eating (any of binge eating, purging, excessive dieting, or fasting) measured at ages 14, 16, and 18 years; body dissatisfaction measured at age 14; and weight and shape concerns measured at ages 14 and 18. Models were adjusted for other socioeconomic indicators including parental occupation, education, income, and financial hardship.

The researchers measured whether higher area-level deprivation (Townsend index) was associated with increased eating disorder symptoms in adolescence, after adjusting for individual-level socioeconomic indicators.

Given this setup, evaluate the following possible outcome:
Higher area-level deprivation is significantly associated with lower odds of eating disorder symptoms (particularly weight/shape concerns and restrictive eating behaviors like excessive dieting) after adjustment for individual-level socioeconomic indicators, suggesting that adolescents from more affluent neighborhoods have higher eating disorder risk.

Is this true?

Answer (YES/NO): NO